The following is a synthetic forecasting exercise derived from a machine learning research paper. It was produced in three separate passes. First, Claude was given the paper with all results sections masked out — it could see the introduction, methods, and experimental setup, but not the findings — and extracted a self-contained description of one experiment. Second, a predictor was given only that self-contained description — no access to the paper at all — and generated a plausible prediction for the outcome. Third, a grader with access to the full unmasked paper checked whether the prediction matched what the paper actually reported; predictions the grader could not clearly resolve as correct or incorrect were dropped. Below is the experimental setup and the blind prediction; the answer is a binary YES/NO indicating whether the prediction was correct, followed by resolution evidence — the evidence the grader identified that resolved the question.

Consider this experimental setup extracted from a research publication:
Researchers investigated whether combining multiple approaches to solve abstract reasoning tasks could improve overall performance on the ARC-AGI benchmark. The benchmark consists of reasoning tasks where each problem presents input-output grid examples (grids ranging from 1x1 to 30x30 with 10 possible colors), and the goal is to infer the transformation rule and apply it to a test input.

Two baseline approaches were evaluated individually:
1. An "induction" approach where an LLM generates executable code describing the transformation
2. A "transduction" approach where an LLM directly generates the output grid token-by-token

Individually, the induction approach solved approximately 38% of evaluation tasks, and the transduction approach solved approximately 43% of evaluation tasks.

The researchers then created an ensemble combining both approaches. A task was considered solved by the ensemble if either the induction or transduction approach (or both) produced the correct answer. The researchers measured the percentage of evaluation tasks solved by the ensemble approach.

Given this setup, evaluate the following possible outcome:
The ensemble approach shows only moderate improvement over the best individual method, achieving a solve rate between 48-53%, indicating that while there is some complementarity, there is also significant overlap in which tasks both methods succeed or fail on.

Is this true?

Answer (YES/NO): NO